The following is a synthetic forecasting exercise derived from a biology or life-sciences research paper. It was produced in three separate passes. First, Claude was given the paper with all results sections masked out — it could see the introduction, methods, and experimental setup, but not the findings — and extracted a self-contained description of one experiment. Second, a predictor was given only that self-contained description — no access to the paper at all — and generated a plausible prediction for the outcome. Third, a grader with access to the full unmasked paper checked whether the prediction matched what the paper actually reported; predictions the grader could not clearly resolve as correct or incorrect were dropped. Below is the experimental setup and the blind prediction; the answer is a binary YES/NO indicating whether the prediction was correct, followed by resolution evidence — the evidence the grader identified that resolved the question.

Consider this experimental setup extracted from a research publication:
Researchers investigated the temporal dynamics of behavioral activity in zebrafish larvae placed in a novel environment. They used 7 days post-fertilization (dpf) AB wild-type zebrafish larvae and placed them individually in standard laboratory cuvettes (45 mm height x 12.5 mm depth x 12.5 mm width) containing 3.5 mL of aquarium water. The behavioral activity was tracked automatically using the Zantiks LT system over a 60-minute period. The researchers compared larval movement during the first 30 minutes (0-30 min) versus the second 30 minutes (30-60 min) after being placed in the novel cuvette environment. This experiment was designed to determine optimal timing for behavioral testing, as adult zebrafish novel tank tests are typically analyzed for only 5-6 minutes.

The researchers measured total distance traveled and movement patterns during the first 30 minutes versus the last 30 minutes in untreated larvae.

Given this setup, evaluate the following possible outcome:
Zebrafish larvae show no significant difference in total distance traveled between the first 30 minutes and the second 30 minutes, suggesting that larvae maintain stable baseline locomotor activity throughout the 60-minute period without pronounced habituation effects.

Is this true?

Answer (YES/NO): NO